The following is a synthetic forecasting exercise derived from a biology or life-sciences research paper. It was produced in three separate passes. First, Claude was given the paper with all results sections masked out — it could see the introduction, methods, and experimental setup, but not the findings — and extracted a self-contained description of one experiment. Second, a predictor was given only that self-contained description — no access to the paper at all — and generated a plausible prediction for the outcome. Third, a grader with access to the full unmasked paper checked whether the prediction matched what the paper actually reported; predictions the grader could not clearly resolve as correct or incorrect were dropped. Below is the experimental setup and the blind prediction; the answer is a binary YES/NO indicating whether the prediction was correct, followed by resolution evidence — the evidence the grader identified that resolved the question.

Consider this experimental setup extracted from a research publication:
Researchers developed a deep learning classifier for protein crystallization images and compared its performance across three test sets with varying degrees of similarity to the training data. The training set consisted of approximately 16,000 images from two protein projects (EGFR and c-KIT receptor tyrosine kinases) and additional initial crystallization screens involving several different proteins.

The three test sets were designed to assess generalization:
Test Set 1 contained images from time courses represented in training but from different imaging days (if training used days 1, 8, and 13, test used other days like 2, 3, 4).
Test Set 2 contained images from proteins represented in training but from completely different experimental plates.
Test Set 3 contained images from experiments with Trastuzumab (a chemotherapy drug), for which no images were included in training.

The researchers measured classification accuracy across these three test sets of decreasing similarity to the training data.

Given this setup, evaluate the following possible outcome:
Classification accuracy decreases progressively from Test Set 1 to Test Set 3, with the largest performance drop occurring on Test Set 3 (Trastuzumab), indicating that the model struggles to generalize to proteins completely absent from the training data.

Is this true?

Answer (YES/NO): NO